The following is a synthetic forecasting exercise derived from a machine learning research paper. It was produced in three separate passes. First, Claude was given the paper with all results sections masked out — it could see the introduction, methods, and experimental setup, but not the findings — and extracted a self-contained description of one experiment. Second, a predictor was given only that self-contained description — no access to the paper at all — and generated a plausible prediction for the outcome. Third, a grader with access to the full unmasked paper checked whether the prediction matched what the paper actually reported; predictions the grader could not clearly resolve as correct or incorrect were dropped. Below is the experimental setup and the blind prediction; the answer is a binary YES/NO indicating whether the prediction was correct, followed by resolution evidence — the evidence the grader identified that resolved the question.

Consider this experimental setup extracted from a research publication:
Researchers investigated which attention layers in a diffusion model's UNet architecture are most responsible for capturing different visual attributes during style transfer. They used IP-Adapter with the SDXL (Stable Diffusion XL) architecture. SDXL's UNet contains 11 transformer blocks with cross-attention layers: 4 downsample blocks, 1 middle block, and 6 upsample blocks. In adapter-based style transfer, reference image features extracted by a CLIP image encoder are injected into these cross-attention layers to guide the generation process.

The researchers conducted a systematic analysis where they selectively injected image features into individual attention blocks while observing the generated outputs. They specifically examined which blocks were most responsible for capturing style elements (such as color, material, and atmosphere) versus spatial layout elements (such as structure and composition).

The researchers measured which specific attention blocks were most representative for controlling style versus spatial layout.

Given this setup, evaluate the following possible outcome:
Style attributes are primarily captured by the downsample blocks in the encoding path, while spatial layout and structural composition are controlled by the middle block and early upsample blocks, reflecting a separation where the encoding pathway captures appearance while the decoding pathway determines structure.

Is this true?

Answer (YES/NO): NO